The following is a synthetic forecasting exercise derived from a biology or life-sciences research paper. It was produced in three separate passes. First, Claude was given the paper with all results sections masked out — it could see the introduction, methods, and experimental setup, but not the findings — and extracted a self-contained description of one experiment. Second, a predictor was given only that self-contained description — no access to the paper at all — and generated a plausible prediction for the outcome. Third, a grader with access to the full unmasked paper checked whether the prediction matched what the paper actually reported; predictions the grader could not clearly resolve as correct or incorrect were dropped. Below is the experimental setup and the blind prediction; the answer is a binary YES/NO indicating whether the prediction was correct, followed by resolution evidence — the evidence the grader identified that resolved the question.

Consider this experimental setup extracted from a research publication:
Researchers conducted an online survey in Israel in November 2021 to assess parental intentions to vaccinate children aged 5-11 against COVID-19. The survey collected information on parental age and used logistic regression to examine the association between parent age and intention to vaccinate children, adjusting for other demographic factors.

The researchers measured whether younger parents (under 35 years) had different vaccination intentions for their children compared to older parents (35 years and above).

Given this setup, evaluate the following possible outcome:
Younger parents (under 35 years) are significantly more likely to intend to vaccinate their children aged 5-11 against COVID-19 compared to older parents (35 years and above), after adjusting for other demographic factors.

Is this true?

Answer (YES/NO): NO